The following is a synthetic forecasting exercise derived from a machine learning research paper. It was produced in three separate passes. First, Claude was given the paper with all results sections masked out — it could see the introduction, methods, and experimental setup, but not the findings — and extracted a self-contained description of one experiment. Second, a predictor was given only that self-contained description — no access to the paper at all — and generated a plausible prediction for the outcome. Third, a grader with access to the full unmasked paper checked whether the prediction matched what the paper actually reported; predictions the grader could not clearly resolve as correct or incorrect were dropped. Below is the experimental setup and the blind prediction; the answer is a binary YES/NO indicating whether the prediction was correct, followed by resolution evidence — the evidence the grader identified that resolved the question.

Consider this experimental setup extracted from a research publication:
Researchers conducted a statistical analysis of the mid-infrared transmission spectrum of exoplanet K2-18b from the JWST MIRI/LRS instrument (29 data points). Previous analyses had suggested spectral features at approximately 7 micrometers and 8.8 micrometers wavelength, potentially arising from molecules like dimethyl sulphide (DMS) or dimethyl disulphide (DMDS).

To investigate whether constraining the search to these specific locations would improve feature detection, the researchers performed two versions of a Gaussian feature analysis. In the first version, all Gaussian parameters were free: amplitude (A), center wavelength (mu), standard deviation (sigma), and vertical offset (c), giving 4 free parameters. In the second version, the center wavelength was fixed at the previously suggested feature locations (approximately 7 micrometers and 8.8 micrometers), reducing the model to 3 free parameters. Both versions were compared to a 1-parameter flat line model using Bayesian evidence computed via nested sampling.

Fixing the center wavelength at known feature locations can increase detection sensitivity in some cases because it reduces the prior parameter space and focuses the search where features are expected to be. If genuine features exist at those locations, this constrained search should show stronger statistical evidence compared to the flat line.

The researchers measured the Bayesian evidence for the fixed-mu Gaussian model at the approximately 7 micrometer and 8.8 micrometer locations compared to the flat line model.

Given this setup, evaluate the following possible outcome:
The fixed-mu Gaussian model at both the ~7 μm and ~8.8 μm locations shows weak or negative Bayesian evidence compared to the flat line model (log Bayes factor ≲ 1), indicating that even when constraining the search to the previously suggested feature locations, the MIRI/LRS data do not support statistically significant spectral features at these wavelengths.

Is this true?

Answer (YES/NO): NO